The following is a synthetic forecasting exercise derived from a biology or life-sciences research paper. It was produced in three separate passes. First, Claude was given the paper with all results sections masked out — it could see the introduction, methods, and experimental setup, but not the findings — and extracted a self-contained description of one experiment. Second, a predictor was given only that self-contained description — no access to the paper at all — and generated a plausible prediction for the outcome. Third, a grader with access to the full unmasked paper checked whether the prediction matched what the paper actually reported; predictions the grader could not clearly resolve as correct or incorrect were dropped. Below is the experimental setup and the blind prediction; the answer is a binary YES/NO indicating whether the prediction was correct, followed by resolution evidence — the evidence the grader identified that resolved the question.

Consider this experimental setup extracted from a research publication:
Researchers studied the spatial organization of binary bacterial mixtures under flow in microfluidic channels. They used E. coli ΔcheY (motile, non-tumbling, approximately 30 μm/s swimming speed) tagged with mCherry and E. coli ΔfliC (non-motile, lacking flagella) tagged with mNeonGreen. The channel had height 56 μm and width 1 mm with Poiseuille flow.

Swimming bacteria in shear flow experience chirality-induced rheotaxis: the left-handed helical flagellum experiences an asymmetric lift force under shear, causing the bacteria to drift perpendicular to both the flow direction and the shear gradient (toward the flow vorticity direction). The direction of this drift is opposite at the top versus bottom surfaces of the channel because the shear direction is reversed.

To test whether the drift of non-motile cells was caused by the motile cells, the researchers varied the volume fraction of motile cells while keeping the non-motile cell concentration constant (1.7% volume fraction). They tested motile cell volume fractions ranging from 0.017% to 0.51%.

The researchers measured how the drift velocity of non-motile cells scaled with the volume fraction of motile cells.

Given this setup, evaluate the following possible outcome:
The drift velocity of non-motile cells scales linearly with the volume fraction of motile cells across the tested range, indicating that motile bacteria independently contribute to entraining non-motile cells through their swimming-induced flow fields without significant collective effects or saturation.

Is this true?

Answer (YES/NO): NO